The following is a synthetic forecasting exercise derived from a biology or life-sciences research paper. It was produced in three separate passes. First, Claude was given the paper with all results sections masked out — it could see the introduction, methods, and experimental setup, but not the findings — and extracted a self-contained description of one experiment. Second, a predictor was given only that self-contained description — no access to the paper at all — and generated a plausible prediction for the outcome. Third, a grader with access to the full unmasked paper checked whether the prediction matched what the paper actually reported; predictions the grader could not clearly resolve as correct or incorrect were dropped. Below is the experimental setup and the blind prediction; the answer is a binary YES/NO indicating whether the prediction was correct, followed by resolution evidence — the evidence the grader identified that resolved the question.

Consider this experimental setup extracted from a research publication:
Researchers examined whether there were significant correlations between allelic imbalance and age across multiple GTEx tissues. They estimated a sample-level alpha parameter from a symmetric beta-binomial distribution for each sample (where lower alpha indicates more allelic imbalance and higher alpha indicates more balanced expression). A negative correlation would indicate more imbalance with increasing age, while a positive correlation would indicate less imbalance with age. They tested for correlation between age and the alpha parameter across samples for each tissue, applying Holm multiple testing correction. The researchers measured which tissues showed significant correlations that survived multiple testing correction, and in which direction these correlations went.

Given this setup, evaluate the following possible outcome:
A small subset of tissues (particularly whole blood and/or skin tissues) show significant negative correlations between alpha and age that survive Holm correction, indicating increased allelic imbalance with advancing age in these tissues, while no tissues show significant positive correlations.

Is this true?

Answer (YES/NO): NO